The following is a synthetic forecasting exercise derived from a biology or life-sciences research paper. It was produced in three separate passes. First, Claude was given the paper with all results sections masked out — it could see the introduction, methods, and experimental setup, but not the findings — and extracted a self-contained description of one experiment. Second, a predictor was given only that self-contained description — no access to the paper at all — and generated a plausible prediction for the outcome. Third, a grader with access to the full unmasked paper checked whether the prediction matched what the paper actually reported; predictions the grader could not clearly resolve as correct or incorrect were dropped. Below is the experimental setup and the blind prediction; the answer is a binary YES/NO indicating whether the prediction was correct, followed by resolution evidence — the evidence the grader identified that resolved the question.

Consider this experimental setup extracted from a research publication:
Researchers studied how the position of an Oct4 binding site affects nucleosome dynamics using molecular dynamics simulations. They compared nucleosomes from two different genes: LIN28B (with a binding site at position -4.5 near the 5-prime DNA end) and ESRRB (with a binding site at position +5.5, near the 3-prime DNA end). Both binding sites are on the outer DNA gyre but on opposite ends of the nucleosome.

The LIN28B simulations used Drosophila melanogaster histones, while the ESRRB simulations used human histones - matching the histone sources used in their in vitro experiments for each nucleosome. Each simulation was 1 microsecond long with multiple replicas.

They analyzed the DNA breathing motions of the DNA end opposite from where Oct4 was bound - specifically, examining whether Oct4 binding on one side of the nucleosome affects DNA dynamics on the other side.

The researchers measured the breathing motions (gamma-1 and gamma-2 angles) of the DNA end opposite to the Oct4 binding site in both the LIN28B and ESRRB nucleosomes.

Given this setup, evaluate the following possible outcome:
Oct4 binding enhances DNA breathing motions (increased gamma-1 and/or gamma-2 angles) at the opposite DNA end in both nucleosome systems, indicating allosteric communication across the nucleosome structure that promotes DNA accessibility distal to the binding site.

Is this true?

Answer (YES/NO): NO